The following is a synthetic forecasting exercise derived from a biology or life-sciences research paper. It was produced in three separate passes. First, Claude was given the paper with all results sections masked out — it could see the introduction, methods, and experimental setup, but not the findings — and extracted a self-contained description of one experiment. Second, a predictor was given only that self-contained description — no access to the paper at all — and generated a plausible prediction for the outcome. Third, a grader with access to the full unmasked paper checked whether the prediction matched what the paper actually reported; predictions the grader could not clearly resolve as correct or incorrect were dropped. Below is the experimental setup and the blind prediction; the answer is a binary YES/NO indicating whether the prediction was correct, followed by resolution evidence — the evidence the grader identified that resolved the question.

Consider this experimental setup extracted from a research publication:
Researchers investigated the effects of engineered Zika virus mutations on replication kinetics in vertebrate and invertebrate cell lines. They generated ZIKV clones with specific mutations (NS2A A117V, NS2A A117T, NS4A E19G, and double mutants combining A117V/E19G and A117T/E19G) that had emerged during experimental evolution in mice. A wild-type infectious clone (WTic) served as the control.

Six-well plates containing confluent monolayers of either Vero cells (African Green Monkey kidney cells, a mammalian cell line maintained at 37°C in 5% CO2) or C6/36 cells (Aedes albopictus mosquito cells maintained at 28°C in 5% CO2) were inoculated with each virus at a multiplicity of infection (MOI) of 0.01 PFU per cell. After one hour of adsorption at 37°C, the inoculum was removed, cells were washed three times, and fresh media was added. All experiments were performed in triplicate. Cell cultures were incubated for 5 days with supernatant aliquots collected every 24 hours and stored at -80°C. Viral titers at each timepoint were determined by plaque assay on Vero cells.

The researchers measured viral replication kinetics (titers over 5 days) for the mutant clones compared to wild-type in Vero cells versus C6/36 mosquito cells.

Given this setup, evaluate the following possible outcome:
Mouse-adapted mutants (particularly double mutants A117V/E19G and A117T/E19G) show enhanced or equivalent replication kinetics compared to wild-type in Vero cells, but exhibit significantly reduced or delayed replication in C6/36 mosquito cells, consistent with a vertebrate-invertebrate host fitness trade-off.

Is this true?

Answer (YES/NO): NO